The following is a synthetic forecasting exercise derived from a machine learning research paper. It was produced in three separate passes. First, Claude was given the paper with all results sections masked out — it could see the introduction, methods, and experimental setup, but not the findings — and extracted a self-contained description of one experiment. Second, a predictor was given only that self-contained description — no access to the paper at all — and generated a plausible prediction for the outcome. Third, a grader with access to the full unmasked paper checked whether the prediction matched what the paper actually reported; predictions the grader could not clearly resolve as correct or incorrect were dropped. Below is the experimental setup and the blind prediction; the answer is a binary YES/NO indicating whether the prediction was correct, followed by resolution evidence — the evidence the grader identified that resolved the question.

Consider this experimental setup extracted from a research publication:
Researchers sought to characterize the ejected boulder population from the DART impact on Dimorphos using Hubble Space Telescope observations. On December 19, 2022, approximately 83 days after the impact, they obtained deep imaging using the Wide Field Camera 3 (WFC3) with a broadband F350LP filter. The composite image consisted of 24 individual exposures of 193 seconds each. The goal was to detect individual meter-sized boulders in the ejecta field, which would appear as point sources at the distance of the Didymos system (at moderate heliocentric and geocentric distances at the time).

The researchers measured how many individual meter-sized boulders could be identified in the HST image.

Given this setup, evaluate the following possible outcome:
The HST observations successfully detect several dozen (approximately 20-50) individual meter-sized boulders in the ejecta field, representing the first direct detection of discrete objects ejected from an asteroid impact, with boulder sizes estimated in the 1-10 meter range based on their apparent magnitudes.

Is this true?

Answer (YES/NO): YES